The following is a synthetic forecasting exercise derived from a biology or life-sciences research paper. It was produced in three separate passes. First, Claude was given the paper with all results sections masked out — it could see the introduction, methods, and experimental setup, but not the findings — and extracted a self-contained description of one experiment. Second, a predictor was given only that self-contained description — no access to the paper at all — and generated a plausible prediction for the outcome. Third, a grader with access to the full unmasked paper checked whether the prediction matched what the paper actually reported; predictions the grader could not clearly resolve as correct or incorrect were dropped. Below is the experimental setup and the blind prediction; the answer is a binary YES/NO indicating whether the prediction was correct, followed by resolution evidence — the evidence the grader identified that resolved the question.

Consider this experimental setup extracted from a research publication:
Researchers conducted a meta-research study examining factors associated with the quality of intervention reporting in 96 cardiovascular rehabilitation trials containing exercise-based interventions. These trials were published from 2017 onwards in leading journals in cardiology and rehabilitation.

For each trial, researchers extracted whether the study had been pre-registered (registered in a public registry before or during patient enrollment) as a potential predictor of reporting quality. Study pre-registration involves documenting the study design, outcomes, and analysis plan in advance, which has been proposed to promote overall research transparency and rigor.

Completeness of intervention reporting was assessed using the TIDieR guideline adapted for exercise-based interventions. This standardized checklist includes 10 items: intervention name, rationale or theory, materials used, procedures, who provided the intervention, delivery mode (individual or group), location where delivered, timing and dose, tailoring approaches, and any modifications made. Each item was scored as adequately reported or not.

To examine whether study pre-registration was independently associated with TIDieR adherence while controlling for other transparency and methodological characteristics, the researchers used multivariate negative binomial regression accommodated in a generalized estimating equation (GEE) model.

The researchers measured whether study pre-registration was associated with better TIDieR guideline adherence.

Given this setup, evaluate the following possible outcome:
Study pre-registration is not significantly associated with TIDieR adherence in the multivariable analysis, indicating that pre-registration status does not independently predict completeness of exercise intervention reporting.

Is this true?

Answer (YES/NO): YES